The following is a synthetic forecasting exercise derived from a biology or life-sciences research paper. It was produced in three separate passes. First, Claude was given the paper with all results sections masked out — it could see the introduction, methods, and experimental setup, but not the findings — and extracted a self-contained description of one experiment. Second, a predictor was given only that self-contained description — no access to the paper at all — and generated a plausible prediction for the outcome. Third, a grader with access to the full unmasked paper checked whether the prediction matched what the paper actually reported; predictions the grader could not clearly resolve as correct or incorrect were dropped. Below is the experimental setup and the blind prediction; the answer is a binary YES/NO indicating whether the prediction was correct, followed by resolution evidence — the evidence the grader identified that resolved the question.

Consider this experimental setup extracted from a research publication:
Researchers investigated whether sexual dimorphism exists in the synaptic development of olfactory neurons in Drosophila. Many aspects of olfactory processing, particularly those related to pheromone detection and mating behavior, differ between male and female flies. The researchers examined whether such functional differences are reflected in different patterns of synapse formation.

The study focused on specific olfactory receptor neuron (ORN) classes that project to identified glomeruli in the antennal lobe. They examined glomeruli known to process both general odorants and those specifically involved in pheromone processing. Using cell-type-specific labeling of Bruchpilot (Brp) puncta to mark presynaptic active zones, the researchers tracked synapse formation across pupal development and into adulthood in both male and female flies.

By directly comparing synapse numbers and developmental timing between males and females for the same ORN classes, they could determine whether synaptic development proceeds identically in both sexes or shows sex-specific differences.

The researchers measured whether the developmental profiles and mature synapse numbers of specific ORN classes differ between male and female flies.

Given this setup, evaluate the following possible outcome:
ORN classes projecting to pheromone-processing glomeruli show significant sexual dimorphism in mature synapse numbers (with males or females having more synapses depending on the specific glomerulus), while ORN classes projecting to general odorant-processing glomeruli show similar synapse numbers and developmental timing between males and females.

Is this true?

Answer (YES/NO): YES